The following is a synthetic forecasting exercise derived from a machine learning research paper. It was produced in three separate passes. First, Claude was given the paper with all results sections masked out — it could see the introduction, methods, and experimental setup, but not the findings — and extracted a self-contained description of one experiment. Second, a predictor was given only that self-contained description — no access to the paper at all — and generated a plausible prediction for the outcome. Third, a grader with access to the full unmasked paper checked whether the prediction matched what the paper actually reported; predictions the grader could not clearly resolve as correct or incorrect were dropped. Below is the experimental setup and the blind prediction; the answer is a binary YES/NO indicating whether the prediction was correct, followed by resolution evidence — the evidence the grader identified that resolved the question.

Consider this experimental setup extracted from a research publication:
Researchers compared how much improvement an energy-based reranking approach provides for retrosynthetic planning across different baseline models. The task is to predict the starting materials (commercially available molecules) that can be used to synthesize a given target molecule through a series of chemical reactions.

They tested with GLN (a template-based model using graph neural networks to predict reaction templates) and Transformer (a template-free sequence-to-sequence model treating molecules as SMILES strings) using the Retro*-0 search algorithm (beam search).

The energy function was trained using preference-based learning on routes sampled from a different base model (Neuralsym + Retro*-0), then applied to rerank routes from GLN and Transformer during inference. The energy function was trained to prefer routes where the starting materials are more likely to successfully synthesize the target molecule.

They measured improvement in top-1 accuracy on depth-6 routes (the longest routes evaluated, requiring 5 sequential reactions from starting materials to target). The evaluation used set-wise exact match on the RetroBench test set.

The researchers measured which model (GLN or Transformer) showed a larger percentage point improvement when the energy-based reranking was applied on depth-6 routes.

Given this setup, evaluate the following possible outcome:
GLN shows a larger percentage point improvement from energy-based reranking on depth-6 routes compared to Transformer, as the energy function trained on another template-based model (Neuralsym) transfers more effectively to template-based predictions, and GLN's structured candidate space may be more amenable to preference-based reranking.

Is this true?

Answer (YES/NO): YES